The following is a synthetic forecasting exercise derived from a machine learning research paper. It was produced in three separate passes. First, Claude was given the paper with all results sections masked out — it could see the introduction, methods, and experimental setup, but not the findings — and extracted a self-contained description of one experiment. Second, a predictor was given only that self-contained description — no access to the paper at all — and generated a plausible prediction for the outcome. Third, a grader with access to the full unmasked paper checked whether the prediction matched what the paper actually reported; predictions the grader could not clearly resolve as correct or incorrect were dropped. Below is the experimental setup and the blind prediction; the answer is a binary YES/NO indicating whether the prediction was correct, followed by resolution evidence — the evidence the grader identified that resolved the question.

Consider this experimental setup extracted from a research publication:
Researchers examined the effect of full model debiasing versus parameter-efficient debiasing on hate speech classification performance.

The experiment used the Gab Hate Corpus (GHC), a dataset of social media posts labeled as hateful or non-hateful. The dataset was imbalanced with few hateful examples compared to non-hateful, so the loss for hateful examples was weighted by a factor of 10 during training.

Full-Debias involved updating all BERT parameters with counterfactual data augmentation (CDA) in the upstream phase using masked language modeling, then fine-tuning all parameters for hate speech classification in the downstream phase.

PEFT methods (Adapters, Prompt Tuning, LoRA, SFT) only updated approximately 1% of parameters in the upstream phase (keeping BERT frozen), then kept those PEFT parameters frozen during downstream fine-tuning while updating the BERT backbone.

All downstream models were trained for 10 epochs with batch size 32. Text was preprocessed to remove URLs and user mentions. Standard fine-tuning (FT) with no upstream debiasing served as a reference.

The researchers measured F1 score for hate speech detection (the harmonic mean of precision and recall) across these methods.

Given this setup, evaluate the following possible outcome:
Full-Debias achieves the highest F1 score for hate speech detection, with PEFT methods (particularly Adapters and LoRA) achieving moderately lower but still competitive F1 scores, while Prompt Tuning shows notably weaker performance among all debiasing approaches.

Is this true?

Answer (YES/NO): NO